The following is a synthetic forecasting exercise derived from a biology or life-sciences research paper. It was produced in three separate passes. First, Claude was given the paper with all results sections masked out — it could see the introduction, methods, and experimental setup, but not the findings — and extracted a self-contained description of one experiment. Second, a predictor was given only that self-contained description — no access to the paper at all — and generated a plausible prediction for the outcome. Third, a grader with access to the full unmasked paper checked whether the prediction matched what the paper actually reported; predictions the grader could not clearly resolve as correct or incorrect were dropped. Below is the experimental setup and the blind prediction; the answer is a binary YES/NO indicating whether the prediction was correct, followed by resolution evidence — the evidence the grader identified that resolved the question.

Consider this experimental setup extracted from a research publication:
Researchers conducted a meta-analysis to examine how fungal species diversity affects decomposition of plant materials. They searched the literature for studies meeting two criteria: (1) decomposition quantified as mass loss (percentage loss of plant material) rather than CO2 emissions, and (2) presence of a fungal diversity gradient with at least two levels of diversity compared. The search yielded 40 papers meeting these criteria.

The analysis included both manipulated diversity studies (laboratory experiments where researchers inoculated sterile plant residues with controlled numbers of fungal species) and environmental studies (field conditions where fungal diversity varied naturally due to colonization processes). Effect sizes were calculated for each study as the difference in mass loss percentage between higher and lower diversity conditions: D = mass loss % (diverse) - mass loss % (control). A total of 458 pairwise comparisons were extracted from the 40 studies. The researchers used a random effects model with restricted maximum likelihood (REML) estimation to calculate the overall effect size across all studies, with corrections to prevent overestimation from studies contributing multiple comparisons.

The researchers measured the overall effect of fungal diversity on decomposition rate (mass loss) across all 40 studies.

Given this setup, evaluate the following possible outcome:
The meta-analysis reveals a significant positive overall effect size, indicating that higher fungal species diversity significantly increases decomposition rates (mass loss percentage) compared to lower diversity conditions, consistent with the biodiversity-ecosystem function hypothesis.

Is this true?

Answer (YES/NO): YES